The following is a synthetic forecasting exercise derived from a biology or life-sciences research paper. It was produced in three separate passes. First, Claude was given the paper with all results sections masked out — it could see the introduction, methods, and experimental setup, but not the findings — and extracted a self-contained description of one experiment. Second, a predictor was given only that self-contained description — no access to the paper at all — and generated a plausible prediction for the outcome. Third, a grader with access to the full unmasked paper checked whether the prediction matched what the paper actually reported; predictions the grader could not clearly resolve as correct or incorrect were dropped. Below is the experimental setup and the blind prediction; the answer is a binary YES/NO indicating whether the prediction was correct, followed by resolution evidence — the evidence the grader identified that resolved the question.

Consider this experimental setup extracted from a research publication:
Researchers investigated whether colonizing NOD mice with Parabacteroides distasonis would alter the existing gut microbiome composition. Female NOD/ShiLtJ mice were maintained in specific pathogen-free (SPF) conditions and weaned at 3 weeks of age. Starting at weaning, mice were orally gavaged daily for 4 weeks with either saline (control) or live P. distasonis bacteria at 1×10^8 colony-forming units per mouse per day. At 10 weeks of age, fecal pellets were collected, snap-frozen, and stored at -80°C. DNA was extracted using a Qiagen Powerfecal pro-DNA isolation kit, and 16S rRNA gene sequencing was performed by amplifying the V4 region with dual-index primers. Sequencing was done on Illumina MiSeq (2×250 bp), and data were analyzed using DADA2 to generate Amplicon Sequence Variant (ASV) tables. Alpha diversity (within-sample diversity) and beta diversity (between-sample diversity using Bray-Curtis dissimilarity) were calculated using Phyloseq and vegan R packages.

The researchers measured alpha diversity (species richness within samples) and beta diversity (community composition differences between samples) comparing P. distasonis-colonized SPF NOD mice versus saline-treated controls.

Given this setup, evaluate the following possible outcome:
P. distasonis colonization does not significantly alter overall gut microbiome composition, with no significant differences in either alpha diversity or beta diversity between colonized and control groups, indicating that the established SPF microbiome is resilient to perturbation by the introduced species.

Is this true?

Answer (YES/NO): NO